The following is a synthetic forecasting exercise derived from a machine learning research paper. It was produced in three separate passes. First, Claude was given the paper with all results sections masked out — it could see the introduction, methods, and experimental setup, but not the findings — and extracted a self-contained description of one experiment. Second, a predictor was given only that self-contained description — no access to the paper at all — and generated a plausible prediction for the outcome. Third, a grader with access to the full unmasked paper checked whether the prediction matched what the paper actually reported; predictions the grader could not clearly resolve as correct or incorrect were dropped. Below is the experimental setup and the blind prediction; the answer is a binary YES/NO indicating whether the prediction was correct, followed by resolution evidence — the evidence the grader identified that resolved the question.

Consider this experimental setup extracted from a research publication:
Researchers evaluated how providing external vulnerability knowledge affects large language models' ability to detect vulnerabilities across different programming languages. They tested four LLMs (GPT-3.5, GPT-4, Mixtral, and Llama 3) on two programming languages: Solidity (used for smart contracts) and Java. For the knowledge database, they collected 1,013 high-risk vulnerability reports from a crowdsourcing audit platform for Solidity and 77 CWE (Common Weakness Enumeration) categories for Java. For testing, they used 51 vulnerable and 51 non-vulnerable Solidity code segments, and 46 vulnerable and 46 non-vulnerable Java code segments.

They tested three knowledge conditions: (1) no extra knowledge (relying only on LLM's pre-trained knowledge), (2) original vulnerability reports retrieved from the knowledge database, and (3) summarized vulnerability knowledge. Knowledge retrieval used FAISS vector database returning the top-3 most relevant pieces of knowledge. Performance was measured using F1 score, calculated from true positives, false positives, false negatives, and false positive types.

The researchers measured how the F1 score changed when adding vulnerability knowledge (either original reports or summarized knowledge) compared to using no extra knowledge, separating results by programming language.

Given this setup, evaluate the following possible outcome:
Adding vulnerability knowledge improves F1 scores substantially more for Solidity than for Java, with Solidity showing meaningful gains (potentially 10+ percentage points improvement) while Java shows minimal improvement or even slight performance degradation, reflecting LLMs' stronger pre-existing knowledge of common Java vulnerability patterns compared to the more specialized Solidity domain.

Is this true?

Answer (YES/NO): NO